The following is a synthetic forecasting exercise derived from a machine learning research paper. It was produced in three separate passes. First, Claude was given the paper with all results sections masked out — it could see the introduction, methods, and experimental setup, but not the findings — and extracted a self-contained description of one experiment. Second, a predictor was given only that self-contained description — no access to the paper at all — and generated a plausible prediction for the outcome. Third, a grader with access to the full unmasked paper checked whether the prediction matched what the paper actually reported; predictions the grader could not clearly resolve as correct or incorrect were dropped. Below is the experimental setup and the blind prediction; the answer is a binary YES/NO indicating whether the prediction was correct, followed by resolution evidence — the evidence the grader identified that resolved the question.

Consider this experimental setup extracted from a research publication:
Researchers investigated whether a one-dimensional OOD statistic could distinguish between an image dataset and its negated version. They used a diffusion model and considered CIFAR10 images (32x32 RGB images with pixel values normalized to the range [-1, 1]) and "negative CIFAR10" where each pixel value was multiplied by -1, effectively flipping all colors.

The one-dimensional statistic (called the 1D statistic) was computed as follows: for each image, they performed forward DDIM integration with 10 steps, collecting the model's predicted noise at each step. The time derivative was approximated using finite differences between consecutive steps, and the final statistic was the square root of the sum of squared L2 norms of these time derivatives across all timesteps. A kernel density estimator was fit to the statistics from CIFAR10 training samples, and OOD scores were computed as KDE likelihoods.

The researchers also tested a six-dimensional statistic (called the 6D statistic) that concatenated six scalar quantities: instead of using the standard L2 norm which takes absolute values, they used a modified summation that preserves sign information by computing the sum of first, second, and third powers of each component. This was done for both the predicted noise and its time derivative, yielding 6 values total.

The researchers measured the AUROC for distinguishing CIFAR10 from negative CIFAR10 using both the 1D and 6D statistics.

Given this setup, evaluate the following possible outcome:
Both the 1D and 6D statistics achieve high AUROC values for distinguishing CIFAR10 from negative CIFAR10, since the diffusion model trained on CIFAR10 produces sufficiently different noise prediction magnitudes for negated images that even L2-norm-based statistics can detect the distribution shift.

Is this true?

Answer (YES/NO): NO